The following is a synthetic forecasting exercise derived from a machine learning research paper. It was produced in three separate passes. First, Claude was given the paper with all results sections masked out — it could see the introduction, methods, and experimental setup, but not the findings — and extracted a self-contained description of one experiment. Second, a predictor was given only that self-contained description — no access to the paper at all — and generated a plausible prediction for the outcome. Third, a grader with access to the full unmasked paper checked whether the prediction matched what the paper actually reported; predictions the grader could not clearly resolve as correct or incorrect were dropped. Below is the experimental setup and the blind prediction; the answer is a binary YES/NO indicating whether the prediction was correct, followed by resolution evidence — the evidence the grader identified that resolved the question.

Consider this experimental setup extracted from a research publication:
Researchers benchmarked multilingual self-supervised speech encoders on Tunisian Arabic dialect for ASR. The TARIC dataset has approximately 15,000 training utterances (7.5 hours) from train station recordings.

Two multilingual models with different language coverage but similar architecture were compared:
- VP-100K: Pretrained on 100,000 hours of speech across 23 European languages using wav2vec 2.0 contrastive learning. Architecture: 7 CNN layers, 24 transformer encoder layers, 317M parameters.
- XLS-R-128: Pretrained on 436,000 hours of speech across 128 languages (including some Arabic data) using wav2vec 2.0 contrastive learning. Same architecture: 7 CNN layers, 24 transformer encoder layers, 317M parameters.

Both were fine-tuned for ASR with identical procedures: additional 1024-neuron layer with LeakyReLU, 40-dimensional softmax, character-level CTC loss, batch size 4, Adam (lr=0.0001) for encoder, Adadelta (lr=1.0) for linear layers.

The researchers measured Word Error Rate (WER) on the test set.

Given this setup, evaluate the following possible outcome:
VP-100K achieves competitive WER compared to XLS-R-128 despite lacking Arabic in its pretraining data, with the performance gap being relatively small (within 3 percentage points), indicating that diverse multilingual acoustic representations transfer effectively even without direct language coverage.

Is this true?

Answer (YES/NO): YES